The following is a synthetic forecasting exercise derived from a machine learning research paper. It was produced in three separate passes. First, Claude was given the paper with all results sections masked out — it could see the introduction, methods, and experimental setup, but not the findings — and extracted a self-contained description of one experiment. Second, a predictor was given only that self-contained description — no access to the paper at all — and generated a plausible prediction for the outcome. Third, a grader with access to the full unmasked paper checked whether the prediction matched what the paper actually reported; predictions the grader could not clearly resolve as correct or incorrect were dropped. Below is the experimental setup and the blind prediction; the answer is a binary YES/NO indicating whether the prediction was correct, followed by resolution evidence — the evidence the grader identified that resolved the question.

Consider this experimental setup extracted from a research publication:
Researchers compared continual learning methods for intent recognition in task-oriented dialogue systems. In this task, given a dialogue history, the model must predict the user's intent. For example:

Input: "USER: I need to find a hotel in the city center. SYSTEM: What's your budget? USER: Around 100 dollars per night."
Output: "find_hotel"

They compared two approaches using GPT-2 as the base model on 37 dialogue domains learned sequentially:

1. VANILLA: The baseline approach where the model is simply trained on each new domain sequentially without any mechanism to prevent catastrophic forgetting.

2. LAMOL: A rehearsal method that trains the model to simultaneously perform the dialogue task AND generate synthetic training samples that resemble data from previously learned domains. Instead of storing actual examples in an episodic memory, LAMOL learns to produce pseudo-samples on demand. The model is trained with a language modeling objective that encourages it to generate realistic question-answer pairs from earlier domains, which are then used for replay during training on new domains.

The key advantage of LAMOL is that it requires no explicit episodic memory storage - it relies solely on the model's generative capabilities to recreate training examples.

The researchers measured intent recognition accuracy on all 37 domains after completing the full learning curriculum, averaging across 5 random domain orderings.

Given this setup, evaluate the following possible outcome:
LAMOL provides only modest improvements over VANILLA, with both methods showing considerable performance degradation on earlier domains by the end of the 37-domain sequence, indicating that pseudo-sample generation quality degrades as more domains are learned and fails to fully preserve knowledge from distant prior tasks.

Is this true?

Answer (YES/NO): YES